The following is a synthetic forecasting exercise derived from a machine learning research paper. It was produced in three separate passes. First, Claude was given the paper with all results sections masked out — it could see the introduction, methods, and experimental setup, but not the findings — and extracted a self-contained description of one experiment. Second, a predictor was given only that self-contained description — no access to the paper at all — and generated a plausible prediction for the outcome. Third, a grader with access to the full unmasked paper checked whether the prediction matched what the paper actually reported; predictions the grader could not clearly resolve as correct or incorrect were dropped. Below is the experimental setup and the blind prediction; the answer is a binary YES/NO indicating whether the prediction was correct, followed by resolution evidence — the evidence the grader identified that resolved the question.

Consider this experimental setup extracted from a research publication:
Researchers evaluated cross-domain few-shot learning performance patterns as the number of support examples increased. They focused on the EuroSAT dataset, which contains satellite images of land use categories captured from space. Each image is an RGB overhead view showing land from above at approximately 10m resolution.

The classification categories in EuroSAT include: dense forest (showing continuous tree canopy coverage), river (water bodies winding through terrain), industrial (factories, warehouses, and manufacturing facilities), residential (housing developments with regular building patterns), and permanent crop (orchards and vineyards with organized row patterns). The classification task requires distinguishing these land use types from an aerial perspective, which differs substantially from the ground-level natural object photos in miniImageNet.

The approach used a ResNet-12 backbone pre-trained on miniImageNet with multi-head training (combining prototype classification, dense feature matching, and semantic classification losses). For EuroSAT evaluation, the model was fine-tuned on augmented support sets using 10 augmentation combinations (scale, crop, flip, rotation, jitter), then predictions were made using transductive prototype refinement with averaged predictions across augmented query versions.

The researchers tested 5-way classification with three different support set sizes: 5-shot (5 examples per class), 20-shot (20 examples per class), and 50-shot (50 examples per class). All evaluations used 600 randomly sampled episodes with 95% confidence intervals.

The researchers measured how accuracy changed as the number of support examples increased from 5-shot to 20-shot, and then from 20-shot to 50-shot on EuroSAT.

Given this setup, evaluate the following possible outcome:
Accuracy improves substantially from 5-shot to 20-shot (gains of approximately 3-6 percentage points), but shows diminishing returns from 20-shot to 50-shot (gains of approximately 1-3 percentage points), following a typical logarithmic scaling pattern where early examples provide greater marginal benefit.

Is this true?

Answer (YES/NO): NO